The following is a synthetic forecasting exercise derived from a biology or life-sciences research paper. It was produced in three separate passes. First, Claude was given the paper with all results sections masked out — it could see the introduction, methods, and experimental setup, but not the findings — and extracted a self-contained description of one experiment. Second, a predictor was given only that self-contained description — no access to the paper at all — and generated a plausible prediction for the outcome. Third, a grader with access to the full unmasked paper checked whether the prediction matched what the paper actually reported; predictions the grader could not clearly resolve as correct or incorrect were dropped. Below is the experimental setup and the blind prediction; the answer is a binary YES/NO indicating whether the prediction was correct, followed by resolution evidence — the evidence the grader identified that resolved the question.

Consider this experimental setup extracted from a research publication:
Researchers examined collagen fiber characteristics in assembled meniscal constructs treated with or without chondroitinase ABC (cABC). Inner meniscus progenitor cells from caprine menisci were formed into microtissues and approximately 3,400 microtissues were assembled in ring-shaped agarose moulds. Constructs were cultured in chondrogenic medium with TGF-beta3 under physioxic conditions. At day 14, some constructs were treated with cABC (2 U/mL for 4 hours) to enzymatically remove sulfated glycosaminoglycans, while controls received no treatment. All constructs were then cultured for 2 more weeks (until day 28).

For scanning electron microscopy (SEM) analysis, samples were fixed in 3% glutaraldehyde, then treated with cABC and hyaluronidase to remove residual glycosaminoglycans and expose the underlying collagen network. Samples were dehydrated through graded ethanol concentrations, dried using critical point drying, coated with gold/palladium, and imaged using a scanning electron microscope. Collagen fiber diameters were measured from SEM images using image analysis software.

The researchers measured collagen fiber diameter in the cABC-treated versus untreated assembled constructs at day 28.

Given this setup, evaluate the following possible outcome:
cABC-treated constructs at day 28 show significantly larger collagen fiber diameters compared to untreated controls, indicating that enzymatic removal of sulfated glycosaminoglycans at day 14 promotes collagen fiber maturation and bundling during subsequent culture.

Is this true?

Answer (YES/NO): YES